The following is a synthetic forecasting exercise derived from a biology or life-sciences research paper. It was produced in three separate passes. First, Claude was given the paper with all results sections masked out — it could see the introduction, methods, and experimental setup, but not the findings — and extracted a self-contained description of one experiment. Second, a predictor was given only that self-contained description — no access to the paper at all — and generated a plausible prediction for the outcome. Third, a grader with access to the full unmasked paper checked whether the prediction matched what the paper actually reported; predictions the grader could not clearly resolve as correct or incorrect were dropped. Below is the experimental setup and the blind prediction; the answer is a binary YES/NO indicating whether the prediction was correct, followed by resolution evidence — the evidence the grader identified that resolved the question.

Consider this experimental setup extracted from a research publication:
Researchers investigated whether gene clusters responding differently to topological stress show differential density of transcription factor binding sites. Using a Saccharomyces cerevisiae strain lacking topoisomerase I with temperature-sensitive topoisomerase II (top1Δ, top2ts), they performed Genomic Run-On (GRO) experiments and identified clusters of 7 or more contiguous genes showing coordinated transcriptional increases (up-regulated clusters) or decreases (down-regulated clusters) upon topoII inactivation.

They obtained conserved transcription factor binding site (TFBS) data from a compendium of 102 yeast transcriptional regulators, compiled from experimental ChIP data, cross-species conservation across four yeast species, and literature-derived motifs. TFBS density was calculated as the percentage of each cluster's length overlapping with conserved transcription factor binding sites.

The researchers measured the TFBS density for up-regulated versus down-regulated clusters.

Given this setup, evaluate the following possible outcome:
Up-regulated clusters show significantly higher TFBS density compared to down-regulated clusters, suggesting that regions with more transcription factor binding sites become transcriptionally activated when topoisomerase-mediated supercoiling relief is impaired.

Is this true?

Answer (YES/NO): YES